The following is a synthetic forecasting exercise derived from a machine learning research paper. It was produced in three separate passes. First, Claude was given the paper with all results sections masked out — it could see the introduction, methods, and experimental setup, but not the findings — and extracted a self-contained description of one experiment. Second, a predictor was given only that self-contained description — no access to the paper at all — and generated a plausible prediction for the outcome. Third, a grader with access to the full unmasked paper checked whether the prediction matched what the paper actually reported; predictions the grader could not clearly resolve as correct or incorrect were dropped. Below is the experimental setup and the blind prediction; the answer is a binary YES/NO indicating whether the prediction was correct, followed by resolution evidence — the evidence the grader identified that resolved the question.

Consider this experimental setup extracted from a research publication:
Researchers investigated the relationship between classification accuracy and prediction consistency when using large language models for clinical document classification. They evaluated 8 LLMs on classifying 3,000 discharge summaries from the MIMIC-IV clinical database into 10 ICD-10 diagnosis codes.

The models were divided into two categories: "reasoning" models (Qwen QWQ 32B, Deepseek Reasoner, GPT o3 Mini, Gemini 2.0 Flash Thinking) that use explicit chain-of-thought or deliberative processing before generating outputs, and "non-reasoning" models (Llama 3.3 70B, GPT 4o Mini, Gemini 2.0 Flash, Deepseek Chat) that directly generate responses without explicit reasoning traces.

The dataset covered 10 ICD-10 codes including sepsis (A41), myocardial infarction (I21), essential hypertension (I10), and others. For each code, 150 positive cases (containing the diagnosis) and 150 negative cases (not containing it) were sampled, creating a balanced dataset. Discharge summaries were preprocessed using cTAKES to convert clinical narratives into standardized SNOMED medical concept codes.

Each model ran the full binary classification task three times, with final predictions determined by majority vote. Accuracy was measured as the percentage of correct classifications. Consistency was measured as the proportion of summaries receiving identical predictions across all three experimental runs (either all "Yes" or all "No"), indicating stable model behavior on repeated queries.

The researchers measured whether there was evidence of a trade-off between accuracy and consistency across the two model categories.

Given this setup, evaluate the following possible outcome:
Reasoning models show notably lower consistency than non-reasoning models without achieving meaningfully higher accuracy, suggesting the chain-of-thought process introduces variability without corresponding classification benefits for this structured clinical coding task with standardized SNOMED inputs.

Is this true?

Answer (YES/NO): NO